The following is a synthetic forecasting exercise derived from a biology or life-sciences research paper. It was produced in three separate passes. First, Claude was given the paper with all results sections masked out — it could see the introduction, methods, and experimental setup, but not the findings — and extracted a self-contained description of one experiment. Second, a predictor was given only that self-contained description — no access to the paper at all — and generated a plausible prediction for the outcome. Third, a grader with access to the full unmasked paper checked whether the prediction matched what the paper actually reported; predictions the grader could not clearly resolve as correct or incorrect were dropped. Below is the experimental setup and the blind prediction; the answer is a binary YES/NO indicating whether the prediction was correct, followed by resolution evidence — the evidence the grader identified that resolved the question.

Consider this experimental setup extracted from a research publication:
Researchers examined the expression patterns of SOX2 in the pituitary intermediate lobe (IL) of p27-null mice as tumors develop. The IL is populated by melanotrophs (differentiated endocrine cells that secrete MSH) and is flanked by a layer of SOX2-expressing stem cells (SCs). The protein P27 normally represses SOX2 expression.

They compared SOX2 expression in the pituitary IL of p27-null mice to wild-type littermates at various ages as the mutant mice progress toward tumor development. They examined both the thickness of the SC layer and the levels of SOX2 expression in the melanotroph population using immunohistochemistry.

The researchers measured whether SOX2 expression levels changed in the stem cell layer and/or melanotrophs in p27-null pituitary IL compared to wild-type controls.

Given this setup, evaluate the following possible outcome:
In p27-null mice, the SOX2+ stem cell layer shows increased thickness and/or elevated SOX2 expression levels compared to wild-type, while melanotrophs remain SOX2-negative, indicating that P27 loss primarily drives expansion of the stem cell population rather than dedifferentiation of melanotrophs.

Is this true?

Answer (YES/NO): NO